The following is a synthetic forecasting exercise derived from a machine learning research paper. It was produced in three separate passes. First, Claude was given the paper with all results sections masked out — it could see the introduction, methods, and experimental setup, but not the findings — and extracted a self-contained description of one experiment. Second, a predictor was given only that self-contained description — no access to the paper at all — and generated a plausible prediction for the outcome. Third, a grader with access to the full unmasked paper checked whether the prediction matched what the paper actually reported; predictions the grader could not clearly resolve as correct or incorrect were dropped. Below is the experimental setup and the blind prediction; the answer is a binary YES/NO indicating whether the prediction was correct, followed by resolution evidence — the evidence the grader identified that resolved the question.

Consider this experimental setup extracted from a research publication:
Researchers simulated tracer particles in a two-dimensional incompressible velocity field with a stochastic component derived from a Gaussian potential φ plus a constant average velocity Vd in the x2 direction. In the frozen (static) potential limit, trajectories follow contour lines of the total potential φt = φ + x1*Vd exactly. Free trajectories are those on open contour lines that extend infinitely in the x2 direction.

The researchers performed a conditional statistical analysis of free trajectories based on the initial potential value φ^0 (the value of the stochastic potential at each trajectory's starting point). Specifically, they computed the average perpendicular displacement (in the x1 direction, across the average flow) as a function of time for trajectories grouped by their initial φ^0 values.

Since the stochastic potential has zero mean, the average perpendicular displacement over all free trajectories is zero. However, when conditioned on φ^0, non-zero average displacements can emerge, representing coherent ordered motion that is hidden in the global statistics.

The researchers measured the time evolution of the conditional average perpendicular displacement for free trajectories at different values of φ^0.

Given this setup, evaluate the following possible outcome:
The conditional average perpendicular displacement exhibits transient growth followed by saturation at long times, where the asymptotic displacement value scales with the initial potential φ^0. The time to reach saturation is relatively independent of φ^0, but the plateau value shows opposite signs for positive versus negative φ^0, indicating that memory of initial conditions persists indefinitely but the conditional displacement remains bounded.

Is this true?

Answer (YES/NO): YES